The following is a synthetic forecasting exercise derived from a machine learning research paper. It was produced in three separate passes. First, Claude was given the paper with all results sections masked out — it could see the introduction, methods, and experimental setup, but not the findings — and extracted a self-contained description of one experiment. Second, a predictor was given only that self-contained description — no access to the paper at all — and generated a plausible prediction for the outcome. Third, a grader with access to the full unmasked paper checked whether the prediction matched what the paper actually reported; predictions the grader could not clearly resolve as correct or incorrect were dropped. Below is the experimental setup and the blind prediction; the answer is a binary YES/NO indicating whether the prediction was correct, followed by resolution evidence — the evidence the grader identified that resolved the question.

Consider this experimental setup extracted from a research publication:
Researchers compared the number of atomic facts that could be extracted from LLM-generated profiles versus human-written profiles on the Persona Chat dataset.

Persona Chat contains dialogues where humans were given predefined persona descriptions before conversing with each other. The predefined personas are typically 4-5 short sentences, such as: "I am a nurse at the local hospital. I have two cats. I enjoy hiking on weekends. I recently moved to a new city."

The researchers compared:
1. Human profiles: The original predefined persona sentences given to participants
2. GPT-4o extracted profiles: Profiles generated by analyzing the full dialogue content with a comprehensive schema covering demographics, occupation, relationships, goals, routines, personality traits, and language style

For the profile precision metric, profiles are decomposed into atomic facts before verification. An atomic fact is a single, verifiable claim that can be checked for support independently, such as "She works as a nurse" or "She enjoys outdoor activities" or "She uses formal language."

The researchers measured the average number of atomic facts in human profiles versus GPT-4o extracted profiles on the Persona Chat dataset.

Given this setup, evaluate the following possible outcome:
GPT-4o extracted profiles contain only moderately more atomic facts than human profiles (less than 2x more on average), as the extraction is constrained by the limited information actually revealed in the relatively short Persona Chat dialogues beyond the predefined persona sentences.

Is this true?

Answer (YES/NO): NO